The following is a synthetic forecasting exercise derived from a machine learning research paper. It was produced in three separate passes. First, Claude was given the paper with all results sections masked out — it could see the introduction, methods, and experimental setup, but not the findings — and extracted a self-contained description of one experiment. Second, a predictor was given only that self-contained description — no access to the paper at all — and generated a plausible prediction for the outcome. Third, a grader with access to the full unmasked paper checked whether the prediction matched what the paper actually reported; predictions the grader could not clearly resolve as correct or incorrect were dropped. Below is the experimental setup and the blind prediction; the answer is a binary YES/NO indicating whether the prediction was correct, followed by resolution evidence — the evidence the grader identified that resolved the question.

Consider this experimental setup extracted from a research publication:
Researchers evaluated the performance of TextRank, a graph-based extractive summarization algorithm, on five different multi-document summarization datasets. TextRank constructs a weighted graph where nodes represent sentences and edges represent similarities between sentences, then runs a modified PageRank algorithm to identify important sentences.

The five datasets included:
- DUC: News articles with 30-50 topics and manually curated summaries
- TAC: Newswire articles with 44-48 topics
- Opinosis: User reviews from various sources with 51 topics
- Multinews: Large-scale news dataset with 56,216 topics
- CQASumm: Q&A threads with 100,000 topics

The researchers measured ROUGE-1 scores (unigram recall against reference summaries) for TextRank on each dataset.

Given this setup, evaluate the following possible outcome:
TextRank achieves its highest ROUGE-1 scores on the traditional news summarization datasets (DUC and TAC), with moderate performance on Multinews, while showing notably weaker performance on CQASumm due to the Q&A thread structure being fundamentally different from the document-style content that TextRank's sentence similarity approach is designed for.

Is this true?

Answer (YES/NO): NO